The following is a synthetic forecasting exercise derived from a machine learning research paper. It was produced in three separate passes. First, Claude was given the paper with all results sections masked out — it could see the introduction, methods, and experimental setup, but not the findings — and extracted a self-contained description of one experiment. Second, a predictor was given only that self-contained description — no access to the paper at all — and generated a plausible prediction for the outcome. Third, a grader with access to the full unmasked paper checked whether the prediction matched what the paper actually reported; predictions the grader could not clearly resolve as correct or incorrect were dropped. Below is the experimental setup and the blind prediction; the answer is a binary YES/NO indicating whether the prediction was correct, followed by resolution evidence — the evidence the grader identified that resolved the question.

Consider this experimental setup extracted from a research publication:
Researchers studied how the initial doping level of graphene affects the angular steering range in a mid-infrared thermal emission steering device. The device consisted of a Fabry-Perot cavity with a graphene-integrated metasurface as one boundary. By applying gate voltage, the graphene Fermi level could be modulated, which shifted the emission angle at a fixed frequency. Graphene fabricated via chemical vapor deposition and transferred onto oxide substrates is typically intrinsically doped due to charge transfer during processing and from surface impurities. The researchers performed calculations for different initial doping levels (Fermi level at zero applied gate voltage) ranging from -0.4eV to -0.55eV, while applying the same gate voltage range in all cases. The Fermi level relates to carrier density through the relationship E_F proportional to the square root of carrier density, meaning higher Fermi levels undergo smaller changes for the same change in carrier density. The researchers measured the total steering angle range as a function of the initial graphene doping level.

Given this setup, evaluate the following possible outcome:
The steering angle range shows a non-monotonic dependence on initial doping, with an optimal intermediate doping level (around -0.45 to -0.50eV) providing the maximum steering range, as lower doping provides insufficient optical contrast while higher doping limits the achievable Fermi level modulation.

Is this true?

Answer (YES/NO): NO